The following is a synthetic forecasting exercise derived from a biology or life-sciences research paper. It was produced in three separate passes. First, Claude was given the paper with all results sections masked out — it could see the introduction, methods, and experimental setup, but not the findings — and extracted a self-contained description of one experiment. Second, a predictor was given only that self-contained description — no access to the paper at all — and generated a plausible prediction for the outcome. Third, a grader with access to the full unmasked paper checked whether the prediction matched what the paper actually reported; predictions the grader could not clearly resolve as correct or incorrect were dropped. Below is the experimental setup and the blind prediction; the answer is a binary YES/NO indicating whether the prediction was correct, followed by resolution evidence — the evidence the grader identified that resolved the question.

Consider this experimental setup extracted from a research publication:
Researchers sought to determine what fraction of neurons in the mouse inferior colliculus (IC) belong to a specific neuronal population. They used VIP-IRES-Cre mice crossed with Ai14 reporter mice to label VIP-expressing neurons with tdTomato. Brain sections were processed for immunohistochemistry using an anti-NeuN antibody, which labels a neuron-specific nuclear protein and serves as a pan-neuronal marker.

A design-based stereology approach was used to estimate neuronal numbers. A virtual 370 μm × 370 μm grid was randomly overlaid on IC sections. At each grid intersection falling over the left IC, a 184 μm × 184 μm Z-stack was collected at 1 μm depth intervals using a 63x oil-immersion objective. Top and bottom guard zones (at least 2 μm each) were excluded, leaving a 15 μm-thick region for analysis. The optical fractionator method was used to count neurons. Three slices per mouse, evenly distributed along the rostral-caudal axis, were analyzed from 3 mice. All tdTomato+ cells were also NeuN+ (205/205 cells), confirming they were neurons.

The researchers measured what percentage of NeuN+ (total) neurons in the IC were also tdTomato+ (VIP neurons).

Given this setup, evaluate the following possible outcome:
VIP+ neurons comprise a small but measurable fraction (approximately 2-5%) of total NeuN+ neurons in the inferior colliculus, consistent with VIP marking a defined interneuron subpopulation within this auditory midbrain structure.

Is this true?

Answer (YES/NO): NO